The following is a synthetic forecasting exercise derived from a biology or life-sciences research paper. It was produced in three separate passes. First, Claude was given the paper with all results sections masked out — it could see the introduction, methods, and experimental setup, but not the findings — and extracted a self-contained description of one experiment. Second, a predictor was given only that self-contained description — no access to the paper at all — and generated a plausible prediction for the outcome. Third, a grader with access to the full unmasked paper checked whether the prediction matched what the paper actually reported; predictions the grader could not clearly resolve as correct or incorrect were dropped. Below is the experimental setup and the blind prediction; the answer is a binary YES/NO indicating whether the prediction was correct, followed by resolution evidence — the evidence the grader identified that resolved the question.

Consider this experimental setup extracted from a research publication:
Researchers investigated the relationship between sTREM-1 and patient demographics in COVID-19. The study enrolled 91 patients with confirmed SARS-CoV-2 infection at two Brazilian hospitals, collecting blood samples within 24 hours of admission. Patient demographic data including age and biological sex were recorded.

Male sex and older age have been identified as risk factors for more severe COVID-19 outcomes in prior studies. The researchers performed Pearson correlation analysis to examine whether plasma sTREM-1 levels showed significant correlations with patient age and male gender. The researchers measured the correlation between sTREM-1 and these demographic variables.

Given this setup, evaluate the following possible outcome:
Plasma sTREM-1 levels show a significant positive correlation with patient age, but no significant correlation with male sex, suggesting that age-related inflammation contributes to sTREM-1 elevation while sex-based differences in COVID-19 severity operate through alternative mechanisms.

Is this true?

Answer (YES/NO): YES